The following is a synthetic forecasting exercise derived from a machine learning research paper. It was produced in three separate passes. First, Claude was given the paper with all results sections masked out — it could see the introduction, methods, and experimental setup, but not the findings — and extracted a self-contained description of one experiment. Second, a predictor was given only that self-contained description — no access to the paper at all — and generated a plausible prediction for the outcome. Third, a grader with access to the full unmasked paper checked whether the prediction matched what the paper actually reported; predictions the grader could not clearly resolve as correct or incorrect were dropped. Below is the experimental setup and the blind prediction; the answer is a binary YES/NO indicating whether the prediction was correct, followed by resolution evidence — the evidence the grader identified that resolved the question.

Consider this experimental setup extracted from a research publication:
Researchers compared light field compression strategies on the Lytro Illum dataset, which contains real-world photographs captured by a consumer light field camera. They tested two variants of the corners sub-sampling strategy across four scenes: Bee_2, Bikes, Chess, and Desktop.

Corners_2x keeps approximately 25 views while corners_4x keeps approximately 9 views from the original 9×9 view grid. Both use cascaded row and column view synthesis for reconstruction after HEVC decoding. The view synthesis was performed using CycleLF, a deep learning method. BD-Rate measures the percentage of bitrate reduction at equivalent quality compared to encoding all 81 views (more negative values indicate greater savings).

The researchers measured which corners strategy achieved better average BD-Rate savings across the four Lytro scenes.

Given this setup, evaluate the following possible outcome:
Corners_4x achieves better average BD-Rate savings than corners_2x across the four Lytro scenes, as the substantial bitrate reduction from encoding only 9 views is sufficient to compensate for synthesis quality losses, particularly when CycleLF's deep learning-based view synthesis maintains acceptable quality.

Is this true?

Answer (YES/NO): NO